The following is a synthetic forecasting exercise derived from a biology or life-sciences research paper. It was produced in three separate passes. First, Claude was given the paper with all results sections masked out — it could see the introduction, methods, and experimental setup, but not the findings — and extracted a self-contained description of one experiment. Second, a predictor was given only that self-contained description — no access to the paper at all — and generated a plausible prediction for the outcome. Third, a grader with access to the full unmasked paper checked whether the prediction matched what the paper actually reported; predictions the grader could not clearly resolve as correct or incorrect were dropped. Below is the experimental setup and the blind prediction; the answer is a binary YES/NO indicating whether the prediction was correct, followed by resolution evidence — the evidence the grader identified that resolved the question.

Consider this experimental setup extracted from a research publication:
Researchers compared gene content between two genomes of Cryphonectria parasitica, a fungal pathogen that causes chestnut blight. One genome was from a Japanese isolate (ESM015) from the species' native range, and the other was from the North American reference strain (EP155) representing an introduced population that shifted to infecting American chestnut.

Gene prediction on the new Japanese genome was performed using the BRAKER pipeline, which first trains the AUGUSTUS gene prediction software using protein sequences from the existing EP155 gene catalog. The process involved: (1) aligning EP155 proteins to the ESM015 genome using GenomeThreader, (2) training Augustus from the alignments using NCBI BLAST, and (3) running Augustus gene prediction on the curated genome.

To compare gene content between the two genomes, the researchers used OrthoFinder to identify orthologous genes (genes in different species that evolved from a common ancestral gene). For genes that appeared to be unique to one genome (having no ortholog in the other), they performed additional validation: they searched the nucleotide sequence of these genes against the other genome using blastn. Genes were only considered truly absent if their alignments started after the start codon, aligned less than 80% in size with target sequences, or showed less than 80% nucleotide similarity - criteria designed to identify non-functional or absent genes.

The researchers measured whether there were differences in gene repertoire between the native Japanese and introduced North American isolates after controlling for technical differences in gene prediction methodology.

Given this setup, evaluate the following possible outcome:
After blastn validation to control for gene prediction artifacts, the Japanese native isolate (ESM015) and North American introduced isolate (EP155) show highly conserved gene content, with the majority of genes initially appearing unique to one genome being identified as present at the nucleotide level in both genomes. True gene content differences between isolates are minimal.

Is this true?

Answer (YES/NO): YES